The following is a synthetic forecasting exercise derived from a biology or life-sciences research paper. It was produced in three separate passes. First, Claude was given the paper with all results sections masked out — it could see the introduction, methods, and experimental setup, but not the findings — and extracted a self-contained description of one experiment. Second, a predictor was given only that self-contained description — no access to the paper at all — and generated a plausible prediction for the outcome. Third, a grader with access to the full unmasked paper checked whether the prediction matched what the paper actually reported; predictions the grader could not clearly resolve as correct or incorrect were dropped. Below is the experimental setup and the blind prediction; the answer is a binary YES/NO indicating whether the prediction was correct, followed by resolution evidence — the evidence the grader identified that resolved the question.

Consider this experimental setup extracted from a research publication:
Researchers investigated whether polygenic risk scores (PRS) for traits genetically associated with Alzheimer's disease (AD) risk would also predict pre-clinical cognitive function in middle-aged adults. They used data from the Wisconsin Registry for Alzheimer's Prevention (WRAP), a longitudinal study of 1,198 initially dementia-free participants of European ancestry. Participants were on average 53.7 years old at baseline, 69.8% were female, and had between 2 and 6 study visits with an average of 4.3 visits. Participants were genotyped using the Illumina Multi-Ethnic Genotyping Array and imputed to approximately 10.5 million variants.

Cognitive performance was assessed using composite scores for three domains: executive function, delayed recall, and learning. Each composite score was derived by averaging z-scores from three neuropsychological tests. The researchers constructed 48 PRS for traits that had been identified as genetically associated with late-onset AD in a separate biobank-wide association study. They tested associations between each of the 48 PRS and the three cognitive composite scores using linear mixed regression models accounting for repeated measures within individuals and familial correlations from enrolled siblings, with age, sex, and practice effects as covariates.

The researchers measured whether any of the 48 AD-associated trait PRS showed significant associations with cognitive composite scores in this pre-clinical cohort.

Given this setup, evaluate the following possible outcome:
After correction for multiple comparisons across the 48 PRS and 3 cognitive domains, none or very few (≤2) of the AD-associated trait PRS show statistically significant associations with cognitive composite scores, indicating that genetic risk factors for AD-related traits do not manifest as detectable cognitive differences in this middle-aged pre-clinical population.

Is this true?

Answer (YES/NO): NO